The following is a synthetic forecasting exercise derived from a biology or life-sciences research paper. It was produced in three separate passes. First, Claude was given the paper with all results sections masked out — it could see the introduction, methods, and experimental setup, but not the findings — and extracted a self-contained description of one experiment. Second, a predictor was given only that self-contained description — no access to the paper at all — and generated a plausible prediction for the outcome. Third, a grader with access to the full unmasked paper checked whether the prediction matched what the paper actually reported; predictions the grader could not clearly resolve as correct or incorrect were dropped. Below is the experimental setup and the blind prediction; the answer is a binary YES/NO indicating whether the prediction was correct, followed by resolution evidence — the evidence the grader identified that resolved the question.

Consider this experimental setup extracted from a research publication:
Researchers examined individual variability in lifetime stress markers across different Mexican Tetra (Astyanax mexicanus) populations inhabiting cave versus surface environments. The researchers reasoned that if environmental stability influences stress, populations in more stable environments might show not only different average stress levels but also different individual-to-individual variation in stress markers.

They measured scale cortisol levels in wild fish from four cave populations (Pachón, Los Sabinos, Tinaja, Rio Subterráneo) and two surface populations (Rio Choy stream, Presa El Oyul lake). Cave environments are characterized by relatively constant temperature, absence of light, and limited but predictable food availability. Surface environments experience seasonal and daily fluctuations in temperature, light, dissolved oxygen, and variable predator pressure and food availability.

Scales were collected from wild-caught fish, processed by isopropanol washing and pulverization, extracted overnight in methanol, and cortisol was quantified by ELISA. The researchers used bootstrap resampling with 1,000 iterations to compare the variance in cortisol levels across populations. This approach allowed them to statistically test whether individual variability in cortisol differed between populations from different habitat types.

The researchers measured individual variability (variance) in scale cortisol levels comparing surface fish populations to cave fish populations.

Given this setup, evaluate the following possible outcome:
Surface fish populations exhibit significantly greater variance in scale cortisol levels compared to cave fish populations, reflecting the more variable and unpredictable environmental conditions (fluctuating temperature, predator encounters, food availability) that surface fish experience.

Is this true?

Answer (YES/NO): NO